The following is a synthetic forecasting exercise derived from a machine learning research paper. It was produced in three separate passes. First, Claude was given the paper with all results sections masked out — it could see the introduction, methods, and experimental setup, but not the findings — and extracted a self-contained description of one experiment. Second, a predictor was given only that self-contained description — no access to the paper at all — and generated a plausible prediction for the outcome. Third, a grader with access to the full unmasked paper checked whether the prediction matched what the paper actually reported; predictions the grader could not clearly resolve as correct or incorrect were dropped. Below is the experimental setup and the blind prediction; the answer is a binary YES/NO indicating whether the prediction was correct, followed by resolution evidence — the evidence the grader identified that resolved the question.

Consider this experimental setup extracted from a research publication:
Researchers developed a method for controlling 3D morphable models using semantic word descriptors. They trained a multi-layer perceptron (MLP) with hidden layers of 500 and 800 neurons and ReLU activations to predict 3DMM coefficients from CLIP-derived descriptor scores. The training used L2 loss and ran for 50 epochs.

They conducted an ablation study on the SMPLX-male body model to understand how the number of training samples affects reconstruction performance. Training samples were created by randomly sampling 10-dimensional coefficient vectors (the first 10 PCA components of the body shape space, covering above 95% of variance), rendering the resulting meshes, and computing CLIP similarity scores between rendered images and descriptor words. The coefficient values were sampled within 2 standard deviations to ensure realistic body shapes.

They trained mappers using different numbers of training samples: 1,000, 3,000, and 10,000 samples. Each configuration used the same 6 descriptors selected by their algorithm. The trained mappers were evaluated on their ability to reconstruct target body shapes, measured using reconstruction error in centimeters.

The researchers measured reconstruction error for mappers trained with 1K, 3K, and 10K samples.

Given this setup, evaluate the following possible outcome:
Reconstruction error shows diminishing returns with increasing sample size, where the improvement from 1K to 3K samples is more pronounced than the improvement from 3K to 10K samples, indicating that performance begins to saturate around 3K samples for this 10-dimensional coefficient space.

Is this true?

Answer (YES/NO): NO